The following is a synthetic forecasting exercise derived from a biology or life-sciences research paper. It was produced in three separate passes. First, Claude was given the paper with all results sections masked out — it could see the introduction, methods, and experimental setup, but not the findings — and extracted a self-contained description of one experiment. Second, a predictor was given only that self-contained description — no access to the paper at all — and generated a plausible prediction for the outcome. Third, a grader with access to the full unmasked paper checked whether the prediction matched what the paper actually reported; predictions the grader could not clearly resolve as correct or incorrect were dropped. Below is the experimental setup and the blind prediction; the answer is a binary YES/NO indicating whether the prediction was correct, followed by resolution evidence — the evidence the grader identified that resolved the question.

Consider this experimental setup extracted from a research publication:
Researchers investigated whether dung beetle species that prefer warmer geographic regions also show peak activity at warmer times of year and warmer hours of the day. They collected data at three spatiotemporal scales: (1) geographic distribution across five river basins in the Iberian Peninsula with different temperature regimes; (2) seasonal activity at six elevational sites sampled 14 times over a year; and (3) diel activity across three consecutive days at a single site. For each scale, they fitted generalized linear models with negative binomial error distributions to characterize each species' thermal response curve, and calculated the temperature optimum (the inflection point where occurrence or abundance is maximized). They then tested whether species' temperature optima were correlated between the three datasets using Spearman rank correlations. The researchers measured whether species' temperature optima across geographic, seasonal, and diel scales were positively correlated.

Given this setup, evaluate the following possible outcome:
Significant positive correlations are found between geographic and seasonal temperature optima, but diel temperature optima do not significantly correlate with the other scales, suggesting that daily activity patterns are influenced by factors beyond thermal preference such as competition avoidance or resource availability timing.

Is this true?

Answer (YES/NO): NO